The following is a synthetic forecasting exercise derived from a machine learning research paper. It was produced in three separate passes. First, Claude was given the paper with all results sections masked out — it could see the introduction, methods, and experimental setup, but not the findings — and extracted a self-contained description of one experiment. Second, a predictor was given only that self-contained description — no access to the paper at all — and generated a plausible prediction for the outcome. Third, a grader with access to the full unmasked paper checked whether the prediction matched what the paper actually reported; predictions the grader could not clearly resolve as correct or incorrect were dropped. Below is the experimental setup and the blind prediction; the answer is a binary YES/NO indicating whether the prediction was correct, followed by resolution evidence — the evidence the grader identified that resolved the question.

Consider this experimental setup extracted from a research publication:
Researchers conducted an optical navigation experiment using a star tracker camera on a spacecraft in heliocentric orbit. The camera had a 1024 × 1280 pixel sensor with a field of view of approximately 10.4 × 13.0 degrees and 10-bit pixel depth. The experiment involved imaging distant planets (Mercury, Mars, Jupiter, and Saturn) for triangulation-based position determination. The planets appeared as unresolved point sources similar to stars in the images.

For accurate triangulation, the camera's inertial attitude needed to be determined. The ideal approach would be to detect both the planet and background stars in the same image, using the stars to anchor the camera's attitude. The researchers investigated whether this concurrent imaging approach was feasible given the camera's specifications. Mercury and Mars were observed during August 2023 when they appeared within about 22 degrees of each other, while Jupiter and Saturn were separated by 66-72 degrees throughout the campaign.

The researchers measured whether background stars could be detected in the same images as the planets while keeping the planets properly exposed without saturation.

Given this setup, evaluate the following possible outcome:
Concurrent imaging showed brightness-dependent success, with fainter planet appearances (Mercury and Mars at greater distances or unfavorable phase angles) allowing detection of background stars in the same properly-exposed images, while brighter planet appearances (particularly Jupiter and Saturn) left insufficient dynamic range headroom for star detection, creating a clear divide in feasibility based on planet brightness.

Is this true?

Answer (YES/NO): NO